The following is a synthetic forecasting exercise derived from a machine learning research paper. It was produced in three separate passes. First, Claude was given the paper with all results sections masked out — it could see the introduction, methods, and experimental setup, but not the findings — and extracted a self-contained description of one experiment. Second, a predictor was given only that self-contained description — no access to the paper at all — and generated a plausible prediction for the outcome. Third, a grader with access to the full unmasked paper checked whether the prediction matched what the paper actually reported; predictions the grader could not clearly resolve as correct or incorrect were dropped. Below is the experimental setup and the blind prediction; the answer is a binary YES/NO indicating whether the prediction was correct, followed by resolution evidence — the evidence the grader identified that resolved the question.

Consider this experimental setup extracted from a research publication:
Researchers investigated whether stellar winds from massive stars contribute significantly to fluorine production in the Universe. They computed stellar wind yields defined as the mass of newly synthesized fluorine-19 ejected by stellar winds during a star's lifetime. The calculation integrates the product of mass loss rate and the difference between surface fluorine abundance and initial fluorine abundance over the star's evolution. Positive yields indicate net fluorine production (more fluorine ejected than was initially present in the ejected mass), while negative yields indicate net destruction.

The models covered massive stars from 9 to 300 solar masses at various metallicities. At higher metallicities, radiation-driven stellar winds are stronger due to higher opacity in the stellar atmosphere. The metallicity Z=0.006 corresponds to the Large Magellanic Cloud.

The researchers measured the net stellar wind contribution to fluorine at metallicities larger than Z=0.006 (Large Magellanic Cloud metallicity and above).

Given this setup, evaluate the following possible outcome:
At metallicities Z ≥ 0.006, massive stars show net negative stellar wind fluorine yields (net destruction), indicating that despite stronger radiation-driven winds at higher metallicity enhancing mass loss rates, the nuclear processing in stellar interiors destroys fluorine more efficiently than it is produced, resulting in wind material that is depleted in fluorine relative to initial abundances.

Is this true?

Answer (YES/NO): YES